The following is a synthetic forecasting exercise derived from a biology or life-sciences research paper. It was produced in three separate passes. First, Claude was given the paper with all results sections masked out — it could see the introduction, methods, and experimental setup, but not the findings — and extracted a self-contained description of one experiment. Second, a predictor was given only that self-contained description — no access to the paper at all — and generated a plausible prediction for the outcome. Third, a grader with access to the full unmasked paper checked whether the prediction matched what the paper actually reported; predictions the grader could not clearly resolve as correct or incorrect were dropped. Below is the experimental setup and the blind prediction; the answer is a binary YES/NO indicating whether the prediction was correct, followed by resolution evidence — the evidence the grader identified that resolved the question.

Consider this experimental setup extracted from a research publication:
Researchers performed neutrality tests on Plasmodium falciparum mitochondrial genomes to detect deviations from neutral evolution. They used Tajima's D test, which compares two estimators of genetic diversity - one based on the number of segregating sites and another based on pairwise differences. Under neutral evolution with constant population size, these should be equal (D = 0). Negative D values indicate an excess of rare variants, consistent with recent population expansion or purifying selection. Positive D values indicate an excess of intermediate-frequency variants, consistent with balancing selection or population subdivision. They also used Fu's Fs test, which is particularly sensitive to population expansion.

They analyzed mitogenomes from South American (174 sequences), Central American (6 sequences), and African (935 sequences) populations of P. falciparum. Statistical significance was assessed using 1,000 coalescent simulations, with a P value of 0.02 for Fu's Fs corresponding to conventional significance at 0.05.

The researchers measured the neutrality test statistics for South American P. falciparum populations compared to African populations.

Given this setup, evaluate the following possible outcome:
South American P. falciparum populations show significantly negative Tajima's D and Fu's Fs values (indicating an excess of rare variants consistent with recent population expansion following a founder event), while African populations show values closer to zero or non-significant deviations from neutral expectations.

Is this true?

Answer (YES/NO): NO